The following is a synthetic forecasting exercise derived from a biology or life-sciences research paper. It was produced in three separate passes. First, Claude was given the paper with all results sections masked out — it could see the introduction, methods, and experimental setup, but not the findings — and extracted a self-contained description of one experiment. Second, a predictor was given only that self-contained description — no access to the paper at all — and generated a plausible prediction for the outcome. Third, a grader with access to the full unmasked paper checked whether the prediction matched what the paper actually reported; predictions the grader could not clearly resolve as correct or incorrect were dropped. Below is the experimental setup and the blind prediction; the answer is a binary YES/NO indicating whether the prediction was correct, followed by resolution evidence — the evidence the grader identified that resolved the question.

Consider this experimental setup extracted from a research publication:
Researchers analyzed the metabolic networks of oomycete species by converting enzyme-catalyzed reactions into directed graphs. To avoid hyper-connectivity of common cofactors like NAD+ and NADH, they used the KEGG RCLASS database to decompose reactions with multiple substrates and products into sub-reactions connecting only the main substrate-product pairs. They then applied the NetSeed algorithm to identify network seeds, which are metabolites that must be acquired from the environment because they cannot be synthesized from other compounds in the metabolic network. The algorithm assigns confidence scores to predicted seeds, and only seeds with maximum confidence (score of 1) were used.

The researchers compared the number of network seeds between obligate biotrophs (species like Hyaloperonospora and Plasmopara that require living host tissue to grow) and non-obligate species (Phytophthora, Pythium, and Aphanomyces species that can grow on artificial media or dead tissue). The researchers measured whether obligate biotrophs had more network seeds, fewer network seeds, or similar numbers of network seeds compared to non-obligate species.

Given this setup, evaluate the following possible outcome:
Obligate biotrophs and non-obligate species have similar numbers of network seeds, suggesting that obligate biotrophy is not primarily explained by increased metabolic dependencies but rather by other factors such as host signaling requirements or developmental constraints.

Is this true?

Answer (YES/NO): NO